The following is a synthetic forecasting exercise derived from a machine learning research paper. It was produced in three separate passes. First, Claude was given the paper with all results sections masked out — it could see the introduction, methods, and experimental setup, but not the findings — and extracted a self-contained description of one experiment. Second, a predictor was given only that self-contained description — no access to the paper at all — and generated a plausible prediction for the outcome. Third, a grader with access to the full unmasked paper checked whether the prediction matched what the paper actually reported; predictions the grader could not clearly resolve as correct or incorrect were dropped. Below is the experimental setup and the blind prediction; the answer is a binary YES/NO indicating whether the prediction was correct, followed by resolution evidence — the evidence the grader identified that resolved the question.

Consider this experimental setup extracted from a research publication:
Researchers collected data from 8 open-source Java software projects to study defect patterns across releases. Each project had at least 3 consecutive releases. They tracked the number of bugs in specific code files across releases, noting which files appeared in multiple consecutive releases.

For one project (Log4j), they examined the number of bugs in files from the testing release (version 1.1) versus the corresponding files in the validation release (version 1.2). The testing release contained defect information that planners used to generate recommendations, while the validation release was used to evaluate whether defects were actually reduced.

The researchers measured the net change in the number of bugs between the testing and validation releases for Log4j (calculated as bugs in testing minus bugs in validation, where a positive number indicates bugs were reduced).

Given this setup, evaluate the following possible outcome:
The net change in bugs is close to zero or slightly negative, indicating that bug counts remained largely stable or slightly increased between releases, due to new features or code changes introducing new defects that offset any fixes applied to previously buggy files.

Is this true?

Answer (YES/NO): NO